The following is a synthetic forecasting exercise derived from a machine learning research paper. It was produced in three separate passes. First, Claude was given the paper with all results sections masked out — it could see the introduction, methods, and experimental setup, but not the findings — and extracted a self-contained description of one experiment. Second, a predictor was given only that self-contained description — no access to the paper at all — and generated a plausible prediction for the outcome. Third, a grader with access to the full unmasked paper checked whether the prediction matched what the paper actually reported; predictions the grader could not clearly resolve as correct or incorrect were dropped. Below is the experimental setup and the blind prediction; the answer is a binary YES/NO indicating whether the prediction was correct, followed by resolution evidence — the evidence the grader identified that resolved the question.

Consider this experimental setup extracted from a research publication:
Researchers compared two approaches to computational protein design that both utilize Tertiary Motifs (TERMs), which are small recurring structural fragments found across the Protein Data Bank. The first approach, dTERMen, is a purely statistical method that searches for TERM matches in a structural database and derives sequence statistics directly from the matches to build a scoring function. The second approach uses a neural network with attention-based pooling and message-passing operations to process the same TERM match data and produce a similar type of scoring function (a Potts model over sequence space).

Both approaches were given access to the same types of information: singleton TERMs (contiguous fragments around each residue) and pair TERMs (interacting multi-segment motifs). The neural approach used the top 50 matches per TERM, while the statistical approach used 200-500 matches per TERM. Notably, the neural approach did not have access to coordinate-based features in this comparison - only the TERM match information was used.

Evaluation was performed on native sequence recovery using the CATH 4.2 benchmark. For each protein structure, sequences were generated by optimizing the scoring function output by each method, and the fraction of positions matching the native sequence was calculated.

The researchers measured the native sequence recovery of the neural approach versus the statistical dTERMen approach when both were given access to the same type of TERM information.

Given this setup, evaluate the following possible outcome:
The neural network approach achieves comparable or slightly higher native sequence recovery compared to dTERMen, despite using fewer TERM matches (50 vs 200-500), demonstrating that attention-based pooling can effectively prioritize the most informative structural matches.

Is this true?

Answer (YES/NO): NO